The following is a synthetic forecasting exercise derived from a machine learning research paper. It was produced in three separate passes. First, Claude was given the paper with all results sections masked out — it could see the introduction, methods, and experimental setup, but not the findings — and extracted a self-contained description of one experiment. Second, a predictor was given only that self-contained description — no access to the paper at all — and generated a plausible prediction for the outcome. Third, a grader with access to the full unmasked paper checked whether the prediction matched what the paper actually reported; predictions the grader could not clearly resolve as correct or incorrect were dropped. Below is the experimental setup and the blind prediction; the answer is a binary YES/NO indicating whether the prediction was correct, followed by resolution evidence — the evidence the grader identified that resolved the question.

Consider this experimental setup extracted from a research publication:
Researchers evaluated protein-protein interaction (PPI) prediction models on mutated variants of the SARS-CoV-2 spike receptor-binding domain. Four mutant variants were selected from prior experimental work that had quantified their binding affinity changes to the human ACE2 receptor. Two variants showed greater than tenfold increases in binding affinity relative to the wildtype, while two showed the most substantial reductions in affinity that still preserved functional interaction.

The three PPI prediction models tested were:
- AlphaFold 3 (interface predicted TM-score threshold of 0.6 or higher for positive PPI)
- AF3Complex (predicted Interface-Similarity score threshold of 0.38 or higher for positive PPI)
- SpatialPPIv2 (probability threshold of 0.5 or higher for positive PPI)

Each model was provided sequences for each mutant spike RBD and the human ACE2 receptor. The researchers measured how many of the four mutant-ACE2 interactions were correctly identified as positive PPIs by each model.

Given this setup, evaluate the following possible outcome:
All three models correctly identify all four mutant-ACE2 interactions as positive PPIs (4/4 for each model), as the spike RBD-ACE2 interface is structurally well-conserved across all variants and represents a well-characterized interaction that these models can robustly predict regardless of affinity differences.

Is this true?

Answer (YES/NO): NO